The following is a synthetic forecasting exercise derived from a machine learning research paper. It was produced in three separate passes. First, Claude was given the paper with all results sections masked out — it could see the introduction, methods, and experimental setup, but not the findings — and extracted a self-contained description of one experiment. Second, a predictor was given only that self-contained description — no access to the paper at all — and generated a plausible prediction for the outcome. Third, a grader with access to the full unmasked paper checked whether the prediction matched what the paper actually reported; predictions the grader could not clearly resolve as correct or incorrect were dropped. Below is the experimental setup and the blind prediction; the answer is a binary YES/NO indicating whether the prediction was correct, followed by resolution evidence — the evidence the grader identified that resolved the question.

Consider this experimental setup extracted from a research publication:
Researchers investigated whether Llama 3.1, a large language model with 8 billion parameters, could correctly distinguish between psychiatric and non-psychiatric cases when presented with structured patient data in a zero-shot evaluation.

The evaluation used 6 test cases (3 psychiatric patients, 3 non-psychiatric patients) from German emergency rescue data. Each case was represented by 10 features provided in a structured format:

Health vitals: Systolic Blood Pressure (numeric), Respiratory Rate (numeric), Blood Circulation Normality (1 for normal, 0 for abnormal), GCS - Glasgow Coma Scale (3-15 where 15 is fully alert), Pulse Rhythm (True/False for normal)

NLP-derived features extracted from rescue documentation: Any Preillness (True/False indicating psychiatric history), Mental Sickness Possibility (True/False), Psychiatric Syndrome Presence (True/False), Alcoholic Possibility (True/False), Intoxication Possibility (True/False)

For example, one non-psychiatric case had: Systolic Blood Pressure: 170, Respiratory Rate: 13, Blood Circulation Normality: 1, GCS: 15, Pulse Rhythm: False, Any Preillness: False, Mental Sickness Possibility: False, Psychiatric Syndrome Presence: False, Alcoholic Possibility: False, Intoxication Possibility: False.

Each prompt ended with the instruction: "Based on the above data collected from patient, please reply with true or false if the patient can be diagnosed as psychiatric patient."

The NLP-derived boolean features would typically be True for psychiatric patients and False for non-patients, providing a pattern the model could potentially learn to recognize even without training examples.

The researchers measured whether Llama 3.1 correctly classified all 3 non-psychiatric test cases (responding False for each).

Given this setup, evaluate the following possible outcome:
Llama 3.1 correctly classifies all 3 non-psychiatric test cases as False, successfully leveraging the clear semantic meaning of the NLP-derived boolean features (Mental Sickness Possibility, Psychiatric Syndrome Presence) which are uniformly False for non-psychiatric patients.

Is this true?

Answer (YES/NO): YES